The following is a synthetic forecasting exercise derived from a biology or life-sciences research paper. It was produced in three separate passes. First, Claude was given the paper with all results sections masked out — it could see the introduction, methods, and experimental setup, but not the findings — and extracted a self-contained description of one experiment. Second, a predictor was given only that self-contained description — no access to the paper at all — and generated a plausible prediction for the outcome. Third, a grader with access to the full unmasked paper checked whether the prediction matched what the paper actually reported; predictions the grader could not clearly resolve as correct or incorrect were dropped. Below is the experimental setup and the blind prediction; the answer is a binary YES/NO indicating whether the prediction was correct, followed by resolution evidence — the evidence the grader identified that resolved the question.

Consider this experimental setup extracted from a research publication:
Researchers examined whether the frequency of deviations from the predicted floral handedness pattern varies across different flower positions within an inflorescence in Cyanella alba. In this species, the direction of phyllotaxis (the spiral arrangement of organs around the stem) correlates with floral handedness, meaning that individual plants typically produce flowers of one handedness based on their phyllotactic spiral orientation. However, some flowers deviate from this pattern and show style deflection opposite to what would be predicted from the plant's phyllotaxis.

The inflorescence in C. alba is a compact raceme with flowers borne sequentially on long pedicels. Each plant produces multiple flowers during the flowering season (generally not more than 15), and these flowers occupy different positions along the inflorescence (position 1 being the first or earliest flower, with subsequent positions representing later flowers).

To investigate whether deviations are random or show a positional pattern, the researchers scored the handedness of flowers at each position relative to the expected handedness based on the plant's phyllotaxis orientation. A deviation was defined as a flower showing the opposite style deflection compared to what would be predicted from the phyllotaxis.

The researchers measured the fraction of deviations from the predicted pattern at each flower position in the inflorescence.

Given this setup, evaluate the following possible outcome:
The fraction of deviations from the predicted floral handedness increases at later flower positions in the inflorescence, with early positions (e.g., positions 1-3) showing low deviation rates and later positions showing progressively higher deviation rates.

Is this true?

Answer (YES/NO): NO